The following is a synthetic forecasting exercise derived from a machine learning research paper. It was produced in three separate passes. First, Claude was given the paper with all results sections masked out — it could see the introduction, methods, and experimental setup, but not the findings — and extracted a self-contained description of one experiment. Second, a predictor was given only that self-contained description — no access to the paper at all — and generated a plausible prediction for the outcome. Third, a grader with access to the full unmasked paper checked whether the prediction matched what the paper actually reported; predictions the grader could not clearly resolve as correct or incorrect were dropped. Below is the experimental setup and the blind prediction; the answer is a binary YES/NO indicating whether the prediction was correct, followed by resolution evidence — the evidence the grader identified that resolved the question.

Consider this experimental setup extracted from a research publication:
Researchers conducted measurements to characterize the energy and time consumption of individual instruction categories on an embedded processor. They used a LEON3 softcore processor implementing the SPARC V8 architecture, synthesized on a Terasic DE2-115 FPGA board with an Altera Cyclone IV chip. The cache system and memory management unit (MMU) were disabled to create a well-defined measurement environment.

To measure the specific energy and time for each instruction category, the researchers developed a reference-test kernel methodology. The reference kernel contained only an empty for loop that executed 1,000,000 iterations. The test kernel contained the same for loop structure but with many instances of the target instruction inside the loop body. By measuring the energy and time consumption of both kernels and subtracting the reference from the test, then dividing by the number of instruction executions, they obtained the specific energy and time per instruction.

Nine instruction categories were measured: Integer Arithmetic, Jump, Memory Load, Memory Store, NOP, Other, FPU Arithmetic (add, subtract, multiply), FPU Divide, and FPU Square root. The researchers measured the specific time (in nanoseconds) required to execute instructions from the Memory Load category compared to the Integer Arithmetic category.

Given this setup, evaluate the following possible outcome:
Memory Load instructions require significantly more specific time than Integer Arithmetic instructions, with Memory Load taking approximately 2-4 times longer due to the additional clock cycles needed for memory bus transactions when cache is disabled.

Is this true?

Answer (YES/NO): NO